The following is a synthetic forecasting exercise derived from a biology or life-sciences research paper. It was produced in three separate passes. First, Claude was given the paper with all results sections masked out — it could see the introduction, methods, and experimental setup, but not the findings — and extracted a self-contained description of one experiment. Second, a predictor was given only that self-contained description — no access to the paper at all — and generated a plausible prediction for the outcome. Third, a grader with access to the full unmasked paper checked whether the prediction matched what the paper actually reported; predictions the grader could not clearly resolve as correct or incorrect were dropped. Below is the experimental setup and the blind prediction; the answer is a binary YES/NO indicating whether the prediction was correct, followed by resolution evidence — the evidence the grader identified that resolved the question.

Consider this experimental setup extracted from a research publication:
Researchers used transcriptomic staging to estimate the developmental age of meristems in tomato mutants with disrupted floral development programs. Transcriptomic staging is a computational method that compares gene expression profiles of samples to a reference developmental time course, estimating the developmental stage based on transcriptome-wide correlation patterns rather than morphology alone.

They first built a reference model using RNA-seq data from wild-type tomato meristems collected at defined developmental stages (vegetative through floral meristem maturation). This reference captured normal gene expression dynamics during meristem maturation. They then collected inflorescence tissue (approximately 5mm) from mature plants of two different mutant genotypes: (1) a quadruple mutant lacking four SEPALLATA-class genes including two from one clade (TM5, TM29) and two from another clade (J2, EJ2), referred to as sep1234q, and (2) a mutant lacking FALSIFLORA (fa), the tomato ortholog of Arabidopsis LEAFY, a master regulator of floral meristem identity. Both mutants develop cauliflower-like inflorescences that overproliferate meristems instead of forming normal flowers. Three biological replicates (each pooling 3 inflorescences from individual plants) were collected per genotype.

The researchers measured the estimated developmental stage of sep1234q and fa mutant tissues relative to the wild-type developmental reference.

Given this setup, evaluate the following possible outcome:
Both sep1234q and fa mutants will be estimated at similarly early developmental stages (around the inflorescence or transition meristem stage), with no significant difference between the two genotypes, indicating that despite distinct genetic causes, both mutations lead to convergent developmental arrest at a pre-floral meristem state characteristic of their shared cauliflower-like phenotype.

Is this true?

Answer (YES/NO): YES